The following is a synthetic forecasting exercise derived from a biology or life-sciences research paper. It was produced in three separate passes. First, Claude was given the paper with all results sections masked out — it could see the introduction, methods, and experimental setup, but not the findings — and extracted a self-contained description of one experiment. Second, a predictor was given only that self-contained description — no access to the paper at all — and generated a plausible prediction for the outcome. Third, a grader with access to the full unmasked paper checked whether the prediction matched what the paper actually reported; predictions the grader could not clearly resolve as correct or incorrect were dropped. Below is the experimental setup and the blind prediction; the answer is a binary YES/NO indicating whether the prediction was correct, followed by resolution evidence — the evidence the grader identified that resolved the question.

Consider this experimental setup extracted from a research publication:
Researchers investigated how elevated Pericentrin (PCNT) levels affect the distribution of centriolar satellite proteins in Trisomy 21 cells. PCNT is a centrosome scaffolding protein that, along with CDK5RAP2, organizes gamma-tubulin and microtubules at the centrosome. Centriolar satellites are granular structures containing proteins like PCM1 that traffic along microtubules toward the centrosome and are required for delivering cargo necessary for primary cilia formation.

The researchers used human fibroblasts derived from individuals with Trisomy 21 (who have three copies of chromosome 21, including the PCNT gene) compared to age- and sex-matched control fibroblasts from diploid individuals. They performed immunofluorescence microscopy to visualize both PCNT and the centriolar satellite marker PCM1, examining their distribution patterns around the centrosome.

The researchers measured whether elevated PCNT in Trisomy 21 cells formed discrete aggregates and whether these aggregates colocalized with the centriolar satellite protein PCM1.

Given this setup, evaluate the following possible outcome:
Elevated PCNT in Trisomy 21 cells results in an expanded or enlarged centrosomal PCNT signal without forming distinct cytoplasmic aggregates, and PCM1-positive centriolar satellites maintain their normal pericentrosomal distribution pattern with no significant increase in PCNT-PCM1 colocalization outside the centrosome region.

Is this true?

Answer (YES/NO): NO